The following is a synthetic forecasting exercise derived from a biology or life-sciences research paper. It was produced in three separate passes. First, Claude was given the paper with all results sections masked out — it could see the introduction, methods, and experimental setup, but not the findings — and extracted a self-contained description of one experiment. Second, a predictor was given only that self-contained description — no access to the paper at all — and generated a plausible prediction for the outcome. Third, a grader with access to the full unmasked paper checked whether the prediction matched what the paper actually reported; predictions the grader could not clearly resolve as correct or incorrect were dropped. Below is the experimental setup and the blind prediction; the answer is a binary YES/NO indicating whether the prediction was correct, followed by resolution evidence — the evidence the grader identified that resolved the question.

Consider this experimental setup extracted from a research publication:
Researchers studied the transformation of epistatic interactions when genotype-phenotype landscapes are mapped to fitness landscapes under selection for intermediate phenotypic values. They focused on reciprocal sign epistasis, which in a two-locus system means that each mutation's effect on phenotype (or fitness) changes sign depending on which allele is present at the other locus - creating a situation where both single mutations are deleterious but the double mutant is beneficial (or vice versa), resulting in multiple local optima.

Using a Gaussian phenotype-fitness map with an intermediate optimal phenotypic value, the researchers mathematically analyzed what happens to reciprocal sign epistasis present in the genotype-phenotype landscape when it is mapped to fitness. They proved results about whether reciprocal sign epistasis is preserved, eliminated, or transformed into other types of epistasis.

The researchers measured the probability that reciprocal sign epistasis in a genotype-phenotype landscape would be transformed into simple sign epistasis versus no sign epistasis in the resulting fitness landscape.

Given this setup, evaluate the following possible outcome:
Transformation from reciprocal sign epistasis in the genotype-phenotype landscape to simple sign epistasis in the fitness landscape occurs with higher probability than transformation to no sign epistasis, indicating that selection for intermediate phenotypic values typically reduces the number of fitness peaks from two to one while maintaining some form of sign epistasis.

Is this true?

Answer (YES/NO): NO